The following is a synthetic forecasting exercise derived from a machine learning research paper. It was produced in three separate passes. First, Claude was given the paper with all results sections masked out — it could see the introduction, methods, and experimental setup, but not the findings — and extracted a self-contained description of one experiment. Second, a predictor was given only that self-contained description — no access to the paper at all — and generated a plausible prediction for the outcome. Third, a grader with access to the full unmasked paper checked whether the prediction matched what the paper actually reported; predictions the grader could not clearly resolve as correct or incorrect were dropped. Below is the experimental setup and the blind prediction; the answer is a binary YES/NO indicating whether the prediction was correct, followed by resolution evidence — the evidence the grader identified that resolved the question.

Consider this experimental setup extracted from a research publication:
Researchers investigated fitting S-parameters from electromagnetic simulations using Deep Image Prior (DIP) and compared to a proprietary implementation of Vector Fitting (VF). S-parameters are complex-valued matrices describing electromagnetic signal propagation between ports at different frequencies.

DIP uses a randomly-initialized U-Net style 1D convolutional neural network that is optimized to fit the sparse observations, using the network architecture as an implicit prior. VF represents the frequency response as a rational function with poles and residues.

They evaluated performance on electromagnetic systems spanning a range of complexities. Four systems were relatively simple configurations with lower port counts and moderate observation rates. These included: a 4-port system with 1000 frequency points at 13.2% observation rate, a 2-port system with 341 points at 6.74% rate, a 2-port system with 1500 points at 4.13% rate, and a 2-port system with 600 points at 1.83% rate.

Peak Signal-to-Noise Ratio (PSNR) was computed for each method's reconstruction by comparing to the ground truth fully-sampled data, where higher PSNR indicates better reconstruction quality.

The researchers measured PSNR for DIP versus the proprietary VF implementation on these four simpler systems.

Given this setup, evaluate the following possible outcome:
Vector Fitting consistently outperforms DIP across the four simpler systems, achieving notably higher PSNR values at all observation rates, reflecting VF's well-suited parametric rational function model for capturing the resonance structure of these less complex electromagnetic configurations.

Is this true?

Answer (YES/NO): NO